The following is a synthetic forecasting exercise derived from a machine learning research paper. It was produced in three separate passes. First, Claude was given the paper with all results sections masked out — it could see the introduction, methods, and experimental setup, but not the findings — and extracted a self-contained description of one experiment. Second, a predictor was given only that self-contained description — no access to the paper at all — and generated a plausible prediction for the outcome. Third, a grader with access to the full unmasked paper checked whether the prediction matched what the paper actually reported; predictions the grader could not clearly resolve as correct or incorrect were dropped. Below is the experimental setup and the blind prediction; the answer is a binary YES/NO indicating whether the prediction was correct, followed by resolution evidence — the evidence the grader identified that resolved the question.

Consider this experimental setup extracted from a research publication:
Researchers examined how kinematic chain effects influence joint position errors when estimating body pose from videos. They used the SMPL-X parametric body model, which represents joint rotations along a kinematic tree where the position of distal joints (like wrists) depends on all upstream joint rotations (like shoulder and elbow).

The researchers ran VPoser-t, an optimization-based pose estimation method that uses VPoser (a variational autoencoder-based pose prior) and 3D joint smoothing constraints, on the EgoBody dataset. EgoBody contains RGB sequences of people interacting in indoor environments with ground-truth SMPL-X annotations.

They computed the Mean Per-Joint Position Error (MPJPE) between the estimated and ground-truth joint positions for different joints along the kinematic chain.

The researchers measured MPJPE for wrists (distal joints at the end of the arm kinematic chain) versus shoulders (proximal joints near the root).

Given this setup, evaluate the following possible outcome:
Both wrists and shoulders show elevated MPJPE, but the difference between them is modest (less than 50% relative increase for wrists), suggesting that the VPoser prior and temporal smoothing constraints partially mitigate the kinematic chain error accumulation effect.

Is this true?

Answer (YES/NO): NO